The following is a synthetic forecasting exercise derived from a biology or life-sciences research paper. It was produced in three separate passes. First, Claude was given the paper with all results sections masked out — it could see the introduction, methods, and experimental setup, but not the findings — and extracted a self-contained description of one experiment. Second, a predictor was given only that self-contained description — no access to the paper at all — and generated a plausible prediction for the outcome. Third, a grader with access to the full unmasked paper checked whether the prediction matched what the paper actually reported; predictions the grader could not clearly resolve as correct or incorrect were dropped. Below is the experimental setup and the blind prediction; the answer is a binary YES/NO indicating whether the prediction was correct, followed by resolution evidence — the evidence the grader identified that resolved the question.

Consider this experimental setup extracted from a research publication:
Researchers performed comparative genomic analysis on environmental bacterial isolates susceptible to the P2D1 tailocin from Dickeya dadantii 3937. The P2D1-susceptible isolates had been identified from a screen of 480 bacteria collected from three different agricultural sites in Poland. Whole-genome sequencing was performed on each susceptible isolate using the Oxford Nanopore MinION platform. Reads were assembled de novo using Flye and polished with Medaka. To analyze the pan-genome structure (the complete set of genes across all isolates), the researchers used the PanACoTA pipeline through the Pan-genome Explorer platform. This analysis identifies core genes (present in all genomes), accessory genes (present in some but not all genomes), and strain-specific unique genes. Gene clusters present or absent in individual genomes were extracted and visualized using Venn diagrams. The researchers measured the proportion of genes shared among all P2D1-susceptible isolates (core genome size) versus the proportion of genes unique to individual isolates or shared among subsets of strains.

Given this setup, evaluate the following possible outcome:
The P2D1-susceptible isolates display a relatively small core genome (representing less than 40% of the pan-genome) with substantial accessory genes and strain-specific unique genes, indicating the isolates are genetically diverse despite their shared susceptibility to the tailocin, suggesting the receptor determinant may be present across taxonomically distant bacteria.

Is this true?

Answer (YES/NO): NO